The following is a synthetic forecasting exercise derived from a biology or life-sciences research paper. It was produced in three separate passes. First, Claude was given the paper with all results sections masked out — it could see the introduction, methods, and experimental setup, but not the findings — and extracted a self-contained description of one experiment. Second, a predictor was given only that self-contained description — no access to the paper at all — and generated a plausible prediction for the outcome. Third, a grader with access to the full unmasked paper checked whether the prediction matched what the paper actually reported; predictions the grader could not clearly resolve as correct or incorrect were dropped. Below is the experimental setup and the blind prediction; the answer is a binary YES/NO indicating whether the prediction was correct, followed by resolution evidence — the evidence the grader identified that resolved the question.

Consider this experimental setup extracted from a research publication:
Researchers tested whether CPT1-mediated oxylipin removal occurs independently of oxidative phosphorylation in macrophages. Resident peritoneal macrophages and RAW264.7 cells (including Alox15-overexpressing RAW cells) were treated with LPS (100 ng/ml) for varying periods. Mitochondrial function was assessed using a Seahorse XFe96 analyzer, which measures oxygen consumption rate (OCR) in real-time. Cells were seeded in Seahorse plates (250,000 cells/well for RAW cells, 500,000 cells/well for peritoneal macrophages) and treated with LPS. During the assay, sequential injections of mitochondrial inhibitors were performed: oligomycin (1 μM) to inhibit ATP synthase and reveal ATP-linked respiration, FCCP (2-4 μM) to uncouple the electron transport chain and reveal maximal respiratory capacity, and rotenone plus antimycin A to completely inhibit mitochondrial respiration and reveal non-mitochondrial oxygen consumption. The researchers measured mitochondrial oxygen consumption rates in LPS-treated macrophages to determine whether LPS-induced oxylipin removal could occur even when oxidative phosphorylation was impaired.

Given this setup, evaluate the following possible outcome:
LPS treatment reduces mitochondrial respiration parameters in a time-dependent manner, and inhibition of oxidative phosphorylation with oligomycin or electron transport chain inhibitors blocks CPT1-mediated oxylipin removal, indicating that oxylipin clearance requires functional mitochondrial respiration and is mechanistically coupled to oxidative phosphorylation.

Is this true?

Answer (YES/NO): NO